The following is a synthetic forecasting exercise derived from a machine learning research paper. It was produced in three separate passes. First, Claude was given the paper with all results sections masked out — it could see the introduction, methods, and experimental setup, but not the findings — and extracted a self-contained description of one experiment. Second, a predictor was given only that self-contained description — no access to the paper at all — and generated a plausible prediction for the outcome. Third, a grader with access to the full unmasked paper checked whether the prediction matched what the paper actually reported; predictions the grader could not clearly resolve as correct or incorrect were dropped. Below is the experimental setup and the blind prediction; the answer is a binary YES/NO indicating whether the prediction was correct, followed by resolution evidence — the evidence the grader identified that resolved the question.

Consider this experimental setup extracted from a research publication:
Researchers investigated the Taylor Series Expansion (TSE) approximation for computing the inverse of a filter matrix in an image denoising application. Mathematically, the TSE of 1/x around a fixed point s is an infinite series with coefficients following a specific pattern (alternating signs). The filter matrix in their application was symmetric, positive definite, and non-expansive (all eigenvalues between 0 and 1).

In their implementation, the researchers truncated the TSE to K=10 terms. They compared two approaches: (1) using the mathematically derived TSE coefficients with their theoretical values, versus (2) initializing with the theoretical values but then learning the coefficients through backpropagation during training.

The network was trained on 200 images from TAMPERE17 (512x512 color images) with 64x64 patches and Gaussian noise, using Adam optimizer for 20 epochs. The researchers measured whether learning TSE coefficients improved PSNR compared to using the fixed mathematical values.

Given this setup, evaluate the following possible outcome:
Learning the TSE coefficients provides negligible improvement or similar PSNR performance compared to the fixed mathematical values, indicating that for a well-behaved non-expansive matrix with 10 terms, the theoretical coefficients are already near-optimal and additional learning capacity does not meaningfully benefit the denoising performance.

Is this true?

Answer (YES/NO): NO